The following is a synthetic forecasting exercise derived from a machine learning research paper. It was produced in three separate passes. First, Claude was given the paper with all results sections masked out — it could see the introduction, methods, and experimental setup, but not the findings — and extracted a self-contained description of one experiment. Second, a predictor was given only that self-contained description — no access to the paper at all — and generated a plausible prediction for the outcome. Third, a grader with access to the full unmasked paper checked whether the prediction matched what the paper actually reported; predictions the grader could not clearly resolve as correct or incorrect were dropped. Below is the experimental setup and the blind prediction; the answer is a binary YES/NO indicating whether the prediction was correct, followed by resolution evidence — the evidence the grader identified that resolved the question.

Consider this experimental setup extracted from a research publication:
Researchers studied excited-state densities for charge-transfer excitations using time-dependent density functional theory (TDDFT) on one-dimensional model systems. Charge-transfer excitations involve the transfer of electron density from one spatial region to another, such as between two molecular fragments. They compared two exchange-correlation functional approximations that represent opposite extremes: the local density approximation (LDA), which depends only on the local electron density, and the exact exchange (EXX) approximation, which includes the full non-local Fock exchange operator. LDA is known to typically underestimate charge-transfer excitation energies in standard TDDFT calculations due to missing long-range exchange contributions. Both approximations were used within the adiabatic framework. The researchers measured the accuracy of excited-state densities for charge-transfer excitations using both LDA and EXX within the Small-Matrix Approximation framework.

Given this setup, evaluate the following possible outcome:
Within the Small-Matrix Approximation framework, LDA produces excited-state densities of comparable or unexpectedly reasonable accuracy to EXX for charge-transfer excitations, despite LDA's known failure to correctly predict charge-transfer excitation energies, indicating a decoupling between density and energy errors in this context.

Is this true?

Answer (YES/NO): NO